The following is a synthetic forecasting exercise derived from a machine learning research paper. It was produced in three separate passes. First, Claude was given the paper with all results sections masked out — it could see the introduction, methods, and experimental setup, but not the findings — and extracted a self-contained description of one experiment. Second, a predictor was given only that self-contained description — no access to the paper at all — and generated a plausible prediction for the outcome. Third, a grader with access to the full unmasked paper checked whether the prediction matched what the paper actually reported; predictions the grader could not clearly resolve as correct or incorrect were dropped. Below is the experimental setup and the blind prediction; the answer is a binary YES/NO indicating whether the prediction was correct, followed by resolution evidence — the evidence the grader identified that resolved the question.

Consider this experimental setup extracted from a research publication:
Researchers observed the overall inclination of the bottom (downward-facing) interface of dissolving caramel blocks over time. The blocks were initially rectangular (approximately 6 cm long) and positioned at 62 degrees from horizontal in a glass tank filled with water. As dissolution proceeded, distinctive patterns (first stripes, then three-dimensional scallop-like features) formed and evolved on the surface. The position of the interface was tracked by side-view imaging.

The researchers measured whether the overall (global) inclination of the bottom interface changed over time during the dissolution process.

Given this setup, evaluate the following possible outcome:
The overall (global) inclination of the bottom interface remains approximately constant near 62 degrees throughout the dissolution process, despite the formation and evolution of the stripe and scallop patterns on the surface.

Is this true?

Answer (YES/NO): YES